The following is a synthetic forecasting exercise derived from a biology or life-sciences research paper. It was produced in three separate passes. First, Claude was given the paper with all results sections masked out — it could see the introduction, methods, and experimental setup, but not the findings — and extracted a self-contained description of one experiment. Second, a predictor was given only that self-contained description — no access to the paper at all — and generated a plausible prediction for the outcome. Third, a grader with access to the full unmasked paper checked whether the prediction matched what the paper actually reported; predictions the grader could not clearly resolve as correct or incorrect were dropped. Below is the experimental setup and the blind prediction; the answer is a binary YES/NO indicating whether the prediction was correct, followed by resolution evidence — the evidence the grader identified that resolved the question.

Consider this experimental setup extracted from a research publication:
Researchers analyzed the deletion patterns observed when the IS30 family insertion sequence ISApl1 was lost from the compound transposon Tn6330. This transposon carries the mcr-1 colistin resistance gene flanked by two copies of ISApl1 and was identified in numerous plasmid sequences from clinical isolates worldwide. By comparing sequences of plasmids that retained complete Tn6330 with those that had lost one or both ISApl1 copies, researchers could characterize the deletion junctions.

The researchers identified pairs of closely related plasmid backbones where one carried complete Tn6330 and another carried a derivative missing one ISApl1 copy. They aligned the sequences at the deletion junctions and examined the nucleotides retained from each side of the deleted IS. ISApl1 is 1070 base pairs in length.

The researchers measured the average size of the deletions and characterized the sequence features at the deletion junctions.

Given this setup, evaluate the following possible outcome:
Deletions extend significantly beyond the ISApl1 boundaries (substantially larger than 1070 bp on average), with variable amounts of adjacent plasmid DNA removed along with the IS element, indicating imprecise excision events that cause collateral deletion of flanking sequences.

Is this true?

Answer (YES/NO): NO